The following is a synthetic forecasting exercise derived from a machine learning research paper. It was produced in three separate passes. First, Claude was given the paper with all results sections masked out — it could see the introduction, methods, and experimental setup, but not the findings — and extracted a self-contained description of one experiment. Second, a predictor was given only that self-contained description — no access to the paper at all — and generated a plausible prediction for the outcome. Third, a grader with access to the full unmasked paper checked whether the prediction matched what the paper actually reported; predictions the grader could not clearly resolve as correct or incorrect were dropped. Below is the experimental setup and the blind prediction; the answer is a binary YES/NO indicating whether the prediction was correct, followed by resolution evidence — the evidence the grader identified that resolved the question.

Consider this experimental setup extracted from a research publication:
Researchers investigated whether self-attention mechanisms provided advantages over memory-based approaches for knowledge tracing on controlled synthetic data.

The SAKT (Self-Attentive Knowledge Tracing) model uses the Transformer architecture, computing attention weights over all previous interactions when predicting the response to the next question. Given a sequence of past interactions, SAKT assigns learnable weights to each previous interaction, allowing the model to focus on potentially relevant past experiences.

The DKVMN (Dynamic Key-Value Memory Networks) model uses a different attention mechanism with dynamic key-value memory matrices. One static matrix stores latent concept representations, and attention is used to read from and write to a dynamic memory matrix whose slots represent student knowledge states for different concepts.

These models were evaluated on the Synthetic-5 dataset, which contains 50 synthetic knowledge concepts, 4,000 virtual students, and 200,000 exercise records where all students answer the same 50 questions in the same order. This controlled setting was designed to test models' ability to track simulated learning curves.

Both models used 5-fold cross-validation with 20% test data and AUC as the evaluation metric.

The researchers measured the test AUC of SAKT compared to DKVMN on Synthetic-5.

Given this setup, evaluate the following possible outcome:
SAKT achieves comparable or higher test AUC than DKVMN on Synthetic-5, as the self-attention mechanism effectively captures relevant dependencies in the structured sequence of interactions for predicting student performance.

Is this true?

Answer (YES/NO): YES